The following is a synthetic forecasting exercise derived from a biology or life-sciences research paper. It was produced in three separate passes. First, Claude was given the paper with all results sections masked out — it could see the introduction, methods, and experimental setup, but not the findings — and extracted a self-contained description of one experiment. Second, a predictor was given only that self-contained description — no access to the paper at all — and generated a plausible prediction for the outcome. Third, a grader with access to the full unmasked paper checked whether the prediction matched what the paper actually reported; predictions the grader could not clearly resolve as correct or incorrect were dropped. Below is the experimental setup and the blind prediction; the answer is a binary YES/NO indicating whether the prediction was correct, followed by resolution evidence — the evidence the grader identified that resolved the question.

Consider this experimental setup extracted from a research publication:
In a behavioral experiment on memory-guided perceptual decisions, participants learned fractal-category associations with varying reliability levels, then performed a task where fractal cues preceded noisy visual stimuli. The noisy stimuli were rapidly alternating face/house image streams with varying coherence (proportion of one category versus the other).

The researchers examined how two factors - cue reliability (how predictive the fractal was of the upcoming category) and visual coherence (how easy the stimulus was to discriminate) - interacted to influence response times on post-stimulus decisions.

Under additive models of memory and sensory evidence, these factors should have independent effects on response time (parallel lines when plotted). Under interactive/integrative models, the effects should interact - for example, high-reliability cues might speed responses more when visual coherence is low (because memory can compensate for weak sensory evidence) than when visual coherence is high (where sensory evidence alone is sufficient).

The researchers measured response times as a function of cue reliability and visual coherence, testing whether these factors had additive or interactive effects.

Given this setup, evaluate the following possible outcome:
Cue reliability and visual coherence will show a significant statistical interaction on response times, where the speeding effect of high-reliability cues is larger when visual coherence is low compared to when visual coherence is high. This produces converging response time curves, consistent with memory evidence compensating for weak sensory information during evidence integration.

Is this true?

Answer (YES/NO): YES